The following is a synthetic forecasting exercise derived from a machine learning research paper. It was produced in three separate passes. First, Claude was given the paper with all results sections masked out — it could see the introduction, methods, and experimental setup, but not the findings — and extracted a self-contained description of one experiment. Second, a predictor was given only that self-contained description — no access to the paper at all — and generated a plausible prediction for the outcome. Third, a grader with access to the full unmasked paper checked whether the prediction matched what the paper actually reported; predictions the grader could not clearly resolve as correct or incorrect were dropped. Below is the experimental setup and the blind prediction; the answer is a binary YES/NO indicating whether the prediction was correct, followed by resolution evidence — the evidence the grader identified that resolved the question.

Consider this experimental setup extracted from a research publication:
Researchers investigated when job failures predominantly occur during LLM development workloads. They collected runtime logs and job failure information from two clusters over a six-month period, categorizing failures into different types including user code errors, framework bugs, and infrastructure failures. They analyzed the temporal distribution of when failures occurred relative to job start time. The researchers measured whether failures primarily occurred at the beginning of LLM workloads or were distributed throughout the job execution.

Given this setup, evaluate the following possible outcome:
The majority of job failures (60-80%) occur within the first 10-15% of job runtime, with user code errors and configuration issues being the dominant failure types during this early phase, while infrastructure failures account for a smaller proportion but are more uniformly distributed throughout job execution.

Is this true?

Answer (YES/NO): NO